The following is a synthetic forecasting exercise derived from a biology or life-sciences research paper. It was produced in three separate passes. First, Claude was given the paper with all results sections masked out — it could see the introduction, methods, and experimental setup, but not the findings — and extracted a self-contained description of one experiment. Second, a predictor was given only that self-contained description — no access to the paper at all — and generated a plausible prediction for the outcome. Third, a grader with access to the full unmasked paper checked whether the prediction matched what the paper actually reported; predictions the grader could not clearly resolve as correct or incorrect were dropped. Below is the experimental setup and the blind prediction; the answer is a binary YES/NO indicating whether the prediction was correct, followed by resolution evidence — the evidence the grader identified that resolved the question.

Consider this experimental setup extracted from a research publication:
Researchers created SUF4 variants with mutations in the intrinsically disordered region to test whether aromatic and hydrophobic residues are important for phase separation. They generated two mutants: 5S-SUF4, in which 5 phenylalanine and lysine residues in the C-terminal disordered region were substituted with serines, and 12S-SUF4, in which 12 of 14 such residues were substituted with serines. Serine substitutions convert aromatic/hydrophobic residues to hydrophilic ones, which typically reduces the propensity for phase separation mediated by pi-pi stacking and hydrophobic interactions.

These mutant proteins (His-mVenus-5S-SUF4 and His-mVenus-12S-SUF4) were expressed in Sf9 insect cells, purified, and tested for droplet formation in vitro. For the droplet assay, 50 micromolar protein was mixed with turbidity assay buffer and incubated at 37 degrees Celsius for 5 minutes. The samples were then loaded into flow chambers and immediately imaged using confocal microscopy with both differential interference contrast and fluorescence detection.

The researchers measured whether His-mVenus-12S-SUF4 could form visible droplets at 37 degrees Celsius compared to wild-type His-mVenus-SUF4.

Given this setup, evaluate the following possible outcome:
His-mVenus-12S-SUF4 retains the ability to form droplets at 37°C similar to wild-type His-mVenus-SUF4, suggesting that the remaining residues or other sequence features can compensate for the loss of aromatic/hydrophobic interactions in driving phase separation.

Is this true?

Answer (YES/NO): NO